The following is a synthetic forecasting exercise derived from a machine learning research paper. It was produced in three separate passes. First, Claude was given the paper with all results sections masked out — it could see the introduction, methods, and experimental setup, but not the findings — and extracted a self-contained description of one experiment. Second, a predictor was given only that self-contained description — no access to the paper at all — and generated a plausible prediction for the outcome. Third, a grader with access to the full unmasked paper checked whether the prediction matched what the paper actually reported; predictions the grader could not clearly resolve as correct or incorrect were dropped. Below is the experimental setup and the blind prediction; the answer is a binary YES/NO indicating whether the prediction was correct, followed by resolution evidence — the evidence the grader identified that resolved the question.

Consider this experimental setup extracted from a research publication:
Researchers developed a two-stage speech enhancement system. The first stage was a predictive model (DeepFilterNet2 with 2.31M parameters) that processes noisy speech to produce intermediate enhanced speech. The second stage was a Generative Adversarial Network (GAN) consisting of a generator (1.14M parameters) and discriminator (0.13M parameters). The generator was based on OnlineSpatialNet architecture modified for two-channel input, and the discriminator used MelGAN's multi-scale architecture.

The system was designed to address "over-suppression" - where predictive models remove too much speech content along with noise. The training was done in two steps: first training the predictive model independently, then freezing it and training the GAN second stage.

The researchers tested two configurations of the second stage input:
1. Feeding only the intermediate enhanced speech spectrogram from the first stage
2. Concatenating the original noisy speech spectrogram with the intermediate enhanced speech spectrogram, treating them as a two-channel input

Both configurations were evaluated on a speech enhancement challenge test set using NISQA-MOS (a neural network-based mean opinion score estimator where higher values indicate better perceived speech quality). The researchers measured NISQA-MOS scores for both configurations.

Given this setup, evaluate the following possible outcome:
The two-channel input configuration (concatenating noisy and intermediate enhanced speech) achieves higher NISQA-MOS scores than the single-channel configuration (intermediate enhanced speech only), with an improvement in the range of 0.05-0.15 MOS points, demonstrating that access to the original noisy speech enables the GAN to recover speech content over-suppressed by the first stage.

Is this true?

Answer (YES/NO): NO